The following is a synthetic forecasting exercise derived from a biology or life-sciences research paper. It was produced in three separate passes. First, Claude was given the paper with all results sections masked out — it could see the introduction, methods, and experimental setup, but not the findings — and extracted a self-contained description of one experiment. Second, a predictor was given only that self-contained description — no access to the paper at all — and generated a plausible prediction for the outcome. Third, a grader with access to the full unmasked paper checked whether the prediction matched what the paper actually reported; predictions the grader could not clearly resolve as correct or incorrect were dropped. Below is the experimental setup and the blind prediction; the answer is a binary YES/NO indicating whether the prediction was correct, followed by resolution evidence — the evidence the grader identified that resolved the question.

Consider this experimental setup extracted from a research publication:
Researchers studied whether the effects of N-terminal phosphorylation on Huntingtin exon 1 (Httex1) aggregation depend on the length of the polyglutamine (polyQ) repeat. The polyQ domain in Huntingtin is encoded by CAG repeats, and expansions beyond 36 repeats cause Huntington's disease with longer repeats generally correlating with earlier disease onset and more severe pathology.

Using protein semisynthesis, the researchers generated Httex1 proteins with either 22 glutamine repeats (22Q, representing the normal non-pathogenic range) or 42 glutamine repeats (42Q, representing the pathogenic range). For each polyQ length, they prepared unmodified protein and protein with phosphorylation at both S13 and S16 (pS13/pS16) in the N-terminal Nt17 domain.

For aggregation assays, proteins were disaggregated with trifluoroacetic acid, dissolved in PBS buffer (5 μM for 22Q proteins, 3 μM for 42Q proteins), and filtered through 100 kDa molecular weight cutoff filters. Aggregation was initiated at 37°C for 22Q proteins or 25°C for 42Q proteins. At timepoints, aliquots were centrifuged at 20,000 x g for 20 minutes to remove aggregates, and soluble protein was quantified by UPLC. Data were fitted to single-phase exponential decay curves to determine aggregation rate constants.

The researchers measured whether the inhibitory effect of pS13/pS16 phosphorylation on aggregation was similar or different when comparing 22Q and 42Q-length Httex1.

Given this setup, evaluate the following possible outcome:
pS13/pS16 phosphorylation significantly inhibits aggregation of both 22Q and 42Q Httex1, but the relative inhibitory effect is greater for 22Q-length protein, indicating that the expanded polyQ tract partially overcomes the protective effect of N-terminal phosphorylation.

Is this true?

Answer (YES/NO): NO